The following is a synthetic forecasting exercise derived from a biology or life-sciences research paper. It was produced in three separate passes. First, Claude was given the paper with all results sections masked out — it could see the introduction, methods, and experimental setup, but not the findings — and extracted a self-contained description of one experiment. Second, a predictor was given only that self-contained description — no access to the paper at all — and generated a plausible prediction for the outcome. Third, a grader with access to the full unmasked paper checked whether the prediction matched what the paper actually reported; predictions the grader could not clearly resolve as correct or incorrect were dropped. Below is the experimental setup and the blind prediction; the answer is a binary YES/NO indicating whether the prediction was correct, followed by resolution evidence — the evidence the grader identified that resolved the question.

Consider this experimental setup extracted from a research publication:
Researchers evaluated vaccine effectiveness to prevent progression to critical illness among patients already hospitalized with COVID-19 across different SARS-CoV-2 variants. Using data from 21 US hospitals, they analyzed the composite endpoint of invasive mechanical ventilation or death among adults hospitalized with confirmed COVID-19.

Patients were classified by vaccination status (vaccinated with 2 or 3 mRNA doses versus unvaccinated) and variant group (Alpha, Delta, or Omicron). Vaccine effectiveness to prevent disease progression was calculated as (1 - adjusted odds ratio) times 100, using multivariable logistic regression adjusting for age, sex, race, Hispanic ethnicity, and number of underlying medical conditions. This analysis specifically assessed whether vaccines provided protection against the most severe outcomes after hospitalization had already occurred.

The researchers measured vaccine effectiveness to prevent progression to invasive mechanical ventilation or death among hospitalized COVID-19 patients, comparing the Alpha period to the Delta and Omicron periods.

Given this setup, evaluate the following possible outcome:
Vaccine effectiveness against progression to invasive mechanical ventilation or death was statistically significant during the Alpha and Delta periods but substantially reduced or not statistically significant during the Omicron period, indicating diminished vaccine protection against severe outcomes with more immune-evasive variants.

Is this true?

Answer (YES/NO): NO